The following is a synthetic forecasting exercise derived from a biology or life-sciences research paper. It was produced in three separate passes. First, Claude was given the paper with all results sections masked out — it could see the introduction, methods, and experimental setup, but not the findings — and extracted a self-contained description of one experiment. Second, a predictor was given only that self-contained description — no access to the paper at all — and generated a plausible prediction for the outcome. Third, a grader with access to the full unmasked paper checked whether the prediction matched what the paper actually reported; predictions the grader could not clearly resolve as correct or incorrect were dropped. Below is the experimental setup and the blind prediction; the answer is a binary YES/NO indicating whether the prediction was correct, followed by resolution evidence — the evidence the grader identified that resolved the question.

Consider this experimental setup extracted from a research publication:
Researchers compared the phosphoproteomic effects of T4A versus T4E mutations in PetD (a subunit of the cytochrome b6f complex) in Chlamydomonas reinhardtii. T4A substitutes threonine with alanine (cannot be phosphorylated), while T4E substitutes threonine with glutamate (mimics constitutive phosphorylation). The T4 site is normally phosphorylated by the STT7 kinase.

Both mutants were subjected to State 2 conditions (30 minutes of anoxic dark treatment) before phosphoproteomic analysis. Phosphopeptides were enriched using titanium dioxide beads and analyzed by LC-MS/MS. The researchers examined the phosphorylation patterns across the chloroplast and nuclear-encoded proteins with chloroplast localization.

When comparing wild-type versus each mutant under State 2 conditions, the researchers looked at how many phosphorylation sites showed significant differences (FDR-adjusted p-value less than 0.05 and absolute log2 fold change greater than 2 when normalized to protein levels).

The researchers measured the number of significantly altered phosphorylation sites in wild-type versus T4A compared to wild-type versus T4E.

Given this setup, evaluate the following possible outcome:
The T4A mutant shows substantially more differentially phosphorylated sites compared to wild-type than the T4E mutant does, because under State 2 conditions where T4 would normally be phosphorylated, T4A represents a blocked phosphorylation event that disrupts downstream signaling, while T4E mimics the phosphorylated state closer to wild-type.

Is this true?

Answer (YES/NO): NO